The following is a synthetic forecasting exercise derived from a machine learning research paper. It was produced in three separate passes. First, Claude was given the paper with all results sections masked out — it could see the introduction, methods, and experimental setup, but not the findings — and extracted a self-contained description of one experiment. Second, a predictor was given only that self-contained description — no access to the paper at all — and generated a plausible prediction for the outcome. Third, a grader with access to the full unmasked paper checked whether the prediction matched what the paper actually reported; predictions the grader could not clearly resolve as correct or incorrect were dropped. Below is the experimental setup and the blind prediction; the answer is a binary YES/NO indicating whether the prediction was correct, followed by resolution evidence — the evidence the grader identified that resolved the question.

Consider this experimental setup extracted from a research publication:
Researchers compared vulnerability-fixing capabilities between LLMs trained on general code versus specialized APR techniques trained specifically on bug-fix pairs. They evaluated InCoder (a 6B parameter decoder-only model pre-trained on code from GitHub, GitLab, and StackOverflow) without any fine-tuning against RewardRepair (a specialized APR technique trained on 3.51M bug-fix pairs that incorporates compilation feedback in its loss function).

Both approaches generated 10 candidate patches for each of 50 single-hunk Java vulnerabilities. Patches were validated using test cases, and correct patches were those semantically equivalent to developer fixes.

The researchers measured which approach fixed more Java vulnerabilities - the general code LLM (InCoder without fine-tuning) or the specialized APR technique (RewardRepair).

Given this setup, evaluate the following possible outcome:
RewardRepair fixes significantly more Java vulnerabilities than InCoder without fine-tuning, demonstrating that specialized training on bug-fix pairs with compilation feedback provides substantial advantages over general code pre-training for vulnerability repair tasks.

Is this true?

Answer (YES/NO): NO